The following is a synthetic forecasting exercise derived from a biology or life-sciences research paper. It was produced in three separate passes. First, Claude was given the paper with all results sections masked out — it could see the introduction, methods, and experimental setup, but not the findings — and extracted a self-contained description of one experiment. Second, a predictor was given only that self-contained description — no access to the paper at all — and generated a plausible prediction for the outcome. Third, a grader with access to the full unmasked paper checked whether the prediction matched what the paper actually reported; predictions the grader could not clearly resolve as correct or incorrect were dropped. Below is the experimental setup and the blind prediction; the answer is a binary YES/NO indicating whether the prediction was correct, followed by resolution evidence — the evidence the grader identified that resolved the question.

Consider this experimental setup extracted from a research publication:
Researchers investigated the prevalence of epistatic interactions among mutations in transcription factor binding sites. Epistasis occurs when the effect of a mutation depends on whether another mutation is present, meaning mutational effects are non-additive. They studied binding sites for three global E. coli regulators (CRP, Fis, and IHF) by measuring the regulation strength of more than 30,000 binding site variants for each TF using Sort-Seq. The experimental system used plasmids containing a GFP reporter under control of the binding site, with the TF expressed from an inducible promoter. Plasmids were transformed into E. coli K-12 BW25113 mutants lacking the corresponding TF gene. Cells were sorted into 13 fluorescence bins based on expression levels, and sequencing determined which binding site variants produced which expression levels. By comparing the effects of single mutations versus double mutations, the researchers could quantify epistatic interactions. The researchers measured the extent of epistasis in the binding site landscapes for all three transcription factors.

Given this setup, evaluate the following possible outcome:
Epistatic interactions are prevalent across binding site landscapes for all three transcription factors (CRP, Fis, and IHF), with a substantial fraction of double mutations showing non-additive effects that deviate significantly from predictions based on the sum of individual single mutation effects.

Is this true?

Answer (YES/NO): YES